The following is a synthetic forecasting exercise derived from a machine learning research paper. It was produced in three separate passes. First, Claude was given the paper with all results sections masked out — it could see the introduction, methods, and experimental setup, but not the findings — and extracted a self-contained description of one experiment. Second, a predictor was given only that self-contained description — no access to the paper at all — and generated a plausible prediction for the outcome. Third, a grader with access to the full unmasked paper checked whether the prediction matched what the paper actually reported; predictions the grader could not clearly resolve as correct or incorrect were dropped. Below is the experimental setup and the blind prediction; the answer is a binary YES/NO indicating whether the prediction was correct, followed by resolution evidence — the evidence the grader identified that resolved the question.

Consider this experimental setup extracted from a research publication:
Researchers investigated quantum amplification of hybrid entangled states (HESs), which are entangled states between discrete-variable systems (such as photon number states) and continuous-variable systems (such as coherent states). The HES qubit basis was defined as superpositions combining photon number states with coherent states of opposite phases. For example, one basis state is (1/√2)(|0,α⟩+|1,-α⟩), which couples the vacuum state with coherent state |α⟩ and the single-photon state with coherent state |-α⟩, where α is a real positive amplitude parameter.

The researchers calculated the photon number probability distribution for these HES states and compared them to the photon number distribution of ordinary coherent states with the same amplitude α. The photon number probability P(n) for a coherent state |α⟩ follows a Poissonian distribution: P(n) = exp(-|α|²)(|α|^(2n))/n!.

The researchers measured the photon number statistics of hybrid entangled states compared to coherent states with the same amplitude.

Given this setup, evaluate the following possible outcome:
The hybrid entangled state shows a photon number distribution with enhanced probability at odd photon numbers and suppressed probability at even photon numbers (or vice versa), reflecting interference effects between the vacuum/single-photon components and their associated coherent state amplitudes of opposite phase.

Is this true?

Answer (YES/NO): NO